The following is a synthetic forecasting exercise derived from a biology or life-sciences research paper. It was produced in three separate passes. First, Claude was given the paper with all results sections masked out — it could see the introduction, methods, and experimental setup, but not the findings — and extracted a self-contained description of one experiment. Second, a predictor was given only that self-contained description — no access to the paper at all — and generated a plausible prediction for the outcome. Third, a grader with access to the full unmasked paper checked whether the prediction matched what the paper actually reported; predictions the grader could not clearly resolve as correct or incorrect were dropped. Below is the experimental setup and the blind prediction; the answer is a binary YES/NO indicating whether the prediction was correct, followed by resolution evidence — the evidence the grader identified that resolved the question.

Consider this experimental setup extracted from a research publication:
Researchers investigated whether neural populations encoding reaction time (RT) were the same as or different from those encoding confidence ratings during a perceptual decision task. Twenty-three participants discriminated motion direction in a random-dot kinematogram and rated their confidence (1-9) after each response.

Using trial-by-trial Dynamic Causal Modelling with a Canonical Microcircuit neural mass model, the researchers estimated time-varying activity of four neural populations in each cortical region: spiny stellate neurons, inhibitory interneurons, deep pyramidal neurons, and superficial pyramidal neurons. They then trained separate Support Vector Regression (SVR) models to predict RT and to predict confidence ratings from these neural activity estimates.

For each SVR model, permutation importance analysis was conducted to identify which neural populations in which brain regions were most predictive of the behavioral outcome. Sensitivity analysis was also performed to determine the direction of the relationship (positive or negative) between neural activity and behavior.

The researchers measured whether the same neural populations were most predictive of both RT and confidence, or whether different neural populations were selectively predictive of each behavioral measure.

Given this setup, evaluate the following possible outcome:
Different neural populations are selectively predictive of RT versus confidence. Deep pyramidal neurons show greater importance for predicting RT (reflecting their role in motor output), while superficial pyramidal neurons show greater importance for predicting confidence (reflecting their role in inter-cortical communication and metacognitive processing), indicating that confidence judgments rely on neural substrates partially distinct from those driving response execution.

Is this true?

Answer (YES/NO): NO